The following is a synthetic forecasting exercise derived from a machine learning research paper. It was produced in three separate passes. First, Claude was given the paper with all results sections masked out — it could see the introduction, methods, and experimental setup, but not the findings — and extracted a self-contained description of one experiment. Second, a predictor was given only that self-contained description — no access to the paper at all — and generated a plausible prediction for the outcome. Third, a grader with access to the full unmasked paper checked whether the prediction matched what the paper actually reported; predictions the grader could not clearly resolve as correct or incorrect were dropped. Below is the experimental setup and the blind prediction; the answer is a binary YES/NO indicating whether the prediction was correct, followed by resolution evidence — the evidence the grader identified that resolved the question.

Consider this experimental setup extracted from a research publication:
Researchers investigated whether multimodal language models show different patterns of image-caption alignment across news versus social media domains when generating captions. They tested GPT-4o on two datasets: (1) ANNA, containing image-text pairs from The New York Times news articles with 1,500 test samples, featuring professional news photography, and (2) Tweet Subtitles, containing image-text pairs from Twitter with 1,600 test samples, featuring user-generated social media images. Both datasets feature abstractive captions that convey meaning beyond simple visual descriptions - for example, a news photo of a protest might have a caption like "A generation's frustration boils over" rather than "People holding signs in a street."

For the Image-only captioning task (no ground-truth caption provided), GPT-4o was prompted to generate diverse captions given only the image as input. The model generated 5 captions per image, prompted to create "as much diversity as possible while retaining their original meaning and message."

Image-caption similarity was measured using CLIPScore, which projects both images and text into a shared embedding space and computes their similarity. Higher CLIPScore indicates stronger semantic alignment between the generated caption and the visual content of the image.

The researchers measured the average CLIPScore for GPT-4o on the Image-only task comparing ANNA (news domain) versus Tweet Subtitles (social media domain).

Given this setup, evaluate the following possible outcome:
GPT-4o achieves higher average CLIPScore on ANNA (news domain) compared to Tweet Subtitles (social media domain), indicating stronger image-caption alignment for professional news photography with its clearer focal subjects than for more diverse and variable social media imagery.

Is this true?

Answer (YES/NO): YES